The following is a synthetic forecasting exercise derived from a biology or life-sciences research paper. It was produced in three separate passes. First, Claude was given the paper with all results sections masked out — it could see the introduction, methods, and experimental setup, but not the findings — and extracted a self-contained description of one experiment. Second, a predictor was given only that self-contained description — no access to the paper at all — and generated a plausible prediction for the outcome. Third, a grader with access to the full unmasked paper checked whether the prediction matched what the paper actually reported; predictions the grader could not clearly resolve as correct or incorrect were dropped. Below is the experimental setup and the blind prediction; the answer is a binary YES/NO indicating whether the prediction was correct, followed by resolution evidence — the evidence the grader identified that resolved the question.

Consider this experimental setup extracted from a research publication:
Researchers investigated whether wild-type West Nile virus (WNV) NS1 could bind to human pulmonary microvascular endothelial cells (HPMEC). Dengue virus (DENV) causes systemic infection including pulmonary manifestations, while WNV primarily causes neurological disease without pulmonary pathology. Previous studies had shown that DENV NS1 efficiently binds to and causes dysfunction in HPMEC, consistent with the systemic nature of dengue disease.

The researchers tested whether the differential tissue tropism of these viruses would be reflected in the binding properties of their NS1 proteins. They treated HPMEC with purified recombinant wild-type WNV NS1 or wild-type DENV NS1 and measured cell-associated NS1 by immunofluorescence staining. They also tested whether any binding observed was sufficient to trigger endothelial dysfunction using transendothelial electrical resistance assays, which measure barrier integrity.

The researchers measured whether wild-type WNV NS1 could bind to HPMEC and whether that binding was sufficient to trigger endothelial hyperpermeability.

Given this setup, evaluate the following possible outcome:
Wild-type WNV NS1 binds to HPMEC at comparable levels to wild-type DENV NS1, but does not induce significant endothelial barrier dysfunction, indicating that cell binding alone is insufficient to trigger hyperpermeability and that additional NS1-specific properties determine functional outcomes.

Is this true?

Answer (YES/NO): NO